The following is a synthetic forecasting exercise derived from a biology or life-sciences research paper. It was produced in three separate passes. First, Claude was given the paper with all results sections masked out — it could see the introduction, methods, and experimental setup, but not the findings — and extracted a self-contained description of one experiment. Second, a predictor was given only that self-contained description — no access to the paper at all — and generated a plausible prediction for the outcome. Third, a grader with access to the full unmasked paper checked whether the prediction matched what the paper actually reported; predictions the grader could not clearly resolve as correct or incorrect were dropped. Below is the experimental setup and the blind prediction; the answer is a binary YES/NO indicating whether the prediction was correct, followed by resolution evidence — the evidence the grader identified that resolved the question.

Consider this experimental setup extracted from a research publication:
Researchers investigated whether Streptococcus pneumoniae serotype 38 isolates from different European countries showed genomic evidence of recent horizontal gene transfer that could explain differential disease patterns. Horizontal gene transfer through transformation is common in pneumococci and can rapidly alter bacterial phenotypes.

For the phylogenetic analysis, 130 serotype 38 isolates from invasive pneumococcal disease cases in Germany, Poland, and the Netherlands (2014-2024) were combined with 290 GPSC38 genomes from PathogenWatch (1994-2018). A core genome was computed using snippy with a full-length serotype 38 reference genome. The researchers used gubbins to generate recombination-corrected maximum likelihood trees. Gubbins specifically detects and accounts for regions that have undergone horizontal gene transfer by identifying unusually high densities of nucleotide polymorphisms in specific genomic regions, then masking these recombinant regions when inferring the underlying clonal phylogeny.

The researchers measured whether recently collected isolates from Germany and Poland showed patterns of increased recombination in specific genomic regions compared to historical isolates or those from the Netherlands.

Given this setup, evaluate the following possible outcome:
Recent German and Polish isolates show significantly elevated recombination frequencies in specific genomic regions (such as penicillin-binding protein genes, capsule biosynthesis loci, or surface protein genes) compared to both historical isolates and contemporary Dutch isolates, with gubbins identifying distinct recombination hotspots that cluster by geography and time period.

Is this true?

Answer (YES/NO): NO